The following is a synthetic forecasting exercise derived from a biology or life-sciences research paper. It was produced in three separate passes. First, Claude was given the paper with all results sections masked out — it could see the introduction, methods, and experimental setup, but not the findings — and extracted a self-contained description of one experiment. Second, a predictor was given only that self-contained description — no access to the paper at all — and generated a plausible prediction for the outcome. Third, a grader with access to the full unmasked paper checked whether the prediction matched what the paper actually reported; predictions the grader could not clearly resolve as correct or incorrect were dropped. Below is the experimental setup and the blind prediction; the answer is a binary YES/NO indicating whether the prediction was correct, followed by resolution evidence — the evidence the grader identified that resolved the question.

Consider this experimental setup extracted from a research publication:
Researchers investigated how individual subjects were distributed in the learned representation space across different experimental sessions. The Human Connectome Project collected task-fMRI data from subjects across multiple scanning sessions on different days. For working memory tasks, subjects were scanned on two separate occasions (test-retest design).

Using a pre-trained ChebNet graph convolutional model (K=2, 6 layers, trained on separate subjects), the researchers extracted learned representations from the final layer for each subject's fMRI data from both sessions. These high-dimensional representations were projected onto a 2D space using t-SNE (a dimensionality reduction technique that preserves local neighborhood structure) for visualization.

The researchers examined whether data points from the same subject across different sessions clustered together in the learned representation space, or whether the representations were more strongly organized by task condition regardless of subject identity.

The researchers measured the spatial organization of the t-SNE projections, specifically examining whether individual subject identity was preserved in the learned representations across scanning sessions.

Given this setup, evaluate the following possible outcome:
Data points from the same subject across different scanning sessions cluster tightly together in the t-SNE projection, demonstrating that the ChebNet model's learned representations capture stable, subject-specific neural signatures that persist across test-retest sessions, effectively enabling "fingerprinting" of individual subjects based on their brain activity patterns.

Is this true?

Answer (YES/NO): NO